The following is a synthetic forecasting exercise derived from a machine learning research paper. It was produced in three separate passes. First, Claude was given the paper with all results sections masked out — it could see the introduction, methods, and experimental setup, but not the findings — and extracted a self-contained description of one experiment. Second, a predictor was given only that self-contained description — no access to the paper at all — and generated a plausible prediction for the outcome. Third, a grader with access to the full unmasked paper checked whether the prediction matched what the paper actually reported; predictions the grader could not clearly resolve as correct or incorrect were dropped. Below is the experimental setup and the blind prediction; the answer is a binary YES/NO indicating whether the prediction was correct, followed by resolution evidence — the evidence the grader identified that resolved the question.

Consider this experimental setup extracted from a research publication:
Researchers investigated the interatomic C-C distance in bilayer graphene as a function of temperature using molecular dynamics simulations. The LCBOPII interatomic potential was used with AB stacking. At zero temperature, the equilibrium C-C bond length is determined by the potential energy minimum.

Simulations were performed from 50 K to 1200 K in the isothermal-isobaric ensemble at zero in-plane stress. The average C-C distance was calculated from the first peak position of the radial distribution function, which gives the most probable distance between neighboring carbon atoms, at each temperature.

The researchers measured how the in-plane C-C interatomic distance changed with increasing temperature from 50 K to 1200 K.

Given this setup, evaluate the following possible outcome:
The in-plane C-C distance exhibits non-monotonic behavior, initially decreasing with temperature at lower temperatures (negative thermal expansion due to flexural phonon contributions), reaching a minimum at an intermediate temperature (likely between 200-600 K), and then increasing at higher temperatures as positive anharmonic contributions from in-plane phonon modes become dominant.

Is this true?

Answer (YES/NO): NO